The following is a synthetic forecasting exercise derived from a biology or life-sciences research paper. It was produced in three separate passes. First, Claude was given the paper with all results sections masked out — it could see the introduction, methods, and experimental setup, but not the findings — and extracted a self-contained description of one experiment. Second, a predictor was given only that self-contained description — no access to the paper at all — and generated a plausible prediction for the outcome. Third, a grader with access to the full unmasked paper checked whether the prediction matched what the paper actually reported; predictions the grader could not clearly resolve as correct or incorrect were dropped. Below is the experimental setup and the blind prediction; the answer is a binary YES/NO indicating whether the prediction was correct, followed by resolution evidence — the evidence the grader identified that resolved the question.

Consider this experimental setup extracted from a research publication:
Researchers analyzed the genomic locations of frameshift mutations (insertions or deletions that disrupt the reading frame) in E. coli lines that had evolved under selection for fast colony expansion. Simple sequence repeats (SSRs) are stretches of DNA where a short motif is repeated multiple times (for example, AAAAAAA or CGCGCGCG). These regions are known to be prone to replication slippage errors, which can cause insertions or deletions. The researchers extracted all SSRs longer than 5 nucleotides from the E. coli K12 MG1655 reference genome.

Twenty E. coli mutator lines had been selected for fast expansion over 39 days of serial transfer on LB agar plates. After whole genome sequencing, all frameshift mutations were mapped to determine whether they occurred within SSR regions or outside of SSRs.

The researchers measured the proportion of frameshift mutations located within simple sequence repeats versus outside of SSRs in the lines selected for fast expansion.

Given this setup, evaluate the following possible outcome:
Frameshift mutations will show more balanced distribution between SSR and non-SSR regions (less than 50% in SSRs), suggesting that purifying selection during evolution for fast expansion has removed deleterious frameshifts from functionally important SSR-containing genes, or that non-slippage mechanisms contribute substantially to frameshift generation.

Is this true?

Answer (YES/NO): NO